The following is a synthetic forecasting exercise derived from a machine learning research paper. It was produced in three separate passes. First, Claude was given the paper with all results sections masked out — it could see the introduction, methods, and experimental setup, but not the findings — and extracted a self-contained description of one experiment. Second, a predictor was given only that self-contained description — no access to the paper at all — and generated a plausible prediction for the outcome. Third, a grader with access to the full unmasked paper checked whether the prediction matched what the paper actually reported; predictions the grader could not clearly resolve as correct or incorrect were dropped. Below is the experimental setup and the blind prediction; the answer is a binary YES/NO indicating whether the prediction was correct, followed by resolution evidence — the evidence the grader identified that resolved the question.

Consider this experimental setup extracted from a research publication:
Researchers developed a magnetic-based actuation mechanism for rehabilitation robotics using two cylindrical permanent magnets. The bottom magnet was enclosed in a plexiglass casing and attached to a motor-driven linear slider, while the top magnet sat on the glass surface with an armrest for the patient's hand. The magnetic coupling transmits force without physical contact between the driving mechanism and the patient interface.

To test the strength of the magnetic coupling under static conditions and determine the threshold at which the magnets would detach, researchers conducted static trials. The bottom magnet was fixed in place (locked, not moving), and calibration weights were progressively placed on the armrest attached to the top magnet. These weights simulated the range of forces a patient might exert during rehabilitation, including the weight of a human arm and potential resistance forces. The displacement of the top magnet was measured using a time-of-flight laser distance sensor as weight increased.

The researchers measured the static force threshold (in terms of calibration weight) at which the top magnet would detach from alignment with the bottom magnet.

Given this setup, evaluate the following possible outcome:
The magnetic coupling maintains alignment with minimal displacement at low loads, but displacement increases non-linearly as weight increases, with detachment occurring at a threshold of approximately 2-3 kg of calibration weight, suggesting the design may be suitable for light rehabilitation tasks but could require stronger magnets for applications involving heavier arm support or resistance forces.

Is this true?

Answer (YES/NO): NO